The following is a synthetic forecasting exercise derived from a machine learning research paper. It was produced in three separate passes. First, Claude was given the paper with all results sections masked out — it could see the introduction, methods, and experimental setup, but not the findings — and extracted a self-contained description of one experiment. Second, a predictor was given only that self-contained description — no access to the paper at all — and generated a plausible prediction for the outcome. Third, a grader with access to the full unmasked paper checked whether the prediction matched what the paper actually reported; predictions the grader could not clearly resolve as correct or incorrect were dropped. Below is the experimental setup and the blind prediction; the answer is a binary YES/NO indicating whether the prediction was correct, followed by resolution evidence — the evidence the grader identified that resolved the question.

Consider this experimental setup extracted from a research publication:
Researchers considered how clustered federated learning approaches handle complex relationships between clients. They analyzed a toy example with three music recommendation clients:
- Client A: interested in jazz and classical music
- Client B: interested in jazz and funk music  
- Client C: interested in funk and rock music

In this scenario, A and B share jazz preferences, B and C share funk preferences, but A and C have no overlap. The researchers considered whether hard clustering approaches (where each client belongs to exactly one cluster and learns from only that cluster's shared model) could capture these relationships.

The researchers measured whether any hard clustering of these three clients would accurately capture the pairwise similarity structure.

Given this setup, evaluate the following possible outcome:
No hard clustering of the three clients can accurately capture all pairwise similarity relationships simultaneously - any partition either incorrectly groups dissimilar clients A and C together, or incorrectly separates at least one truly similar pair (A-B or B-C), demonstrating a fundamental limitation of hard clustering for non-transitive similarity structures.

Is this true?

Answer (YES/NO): YES